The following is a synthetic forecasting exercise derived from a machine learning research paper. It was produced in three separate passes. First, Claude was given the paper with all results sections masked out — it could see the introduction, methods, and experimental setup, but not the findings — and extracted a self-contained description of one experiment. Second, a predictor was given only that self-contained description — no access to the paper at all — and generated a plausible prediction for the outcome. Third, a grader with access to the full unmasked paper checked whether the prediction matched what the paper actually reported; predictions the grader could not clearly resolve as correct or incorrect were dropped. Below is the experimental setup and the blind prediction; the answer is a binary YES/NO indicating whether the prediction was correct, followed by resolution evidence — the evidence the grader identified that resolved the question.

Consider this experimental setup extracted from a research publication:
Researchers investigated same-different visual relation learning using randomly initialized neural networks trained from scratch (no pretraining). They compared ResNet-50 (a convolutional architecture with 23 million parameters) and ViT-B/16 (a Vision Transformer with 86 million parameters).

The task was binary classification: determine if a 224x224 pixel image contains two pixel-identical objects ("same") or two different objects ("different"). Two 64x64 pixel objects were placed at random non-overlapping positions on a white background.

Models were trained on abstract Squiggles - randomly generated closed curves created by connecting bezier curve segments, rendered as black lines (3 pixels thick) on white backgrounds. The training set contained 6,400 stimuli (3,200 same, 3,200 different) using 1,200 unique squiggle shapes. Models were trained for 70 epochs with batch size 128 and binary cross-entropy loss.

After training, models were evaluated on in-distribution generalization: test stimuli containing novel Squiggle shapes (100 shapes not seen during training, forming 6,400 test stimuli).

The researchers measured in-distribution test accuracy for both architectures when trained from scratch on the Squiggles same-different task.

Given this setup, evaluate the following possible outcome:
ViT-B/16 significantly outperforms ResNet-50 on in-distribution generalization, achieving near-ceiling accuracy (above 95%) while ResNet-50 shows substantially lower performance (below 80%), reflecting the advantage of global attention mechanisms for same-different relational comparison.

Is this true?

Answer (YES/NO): NO